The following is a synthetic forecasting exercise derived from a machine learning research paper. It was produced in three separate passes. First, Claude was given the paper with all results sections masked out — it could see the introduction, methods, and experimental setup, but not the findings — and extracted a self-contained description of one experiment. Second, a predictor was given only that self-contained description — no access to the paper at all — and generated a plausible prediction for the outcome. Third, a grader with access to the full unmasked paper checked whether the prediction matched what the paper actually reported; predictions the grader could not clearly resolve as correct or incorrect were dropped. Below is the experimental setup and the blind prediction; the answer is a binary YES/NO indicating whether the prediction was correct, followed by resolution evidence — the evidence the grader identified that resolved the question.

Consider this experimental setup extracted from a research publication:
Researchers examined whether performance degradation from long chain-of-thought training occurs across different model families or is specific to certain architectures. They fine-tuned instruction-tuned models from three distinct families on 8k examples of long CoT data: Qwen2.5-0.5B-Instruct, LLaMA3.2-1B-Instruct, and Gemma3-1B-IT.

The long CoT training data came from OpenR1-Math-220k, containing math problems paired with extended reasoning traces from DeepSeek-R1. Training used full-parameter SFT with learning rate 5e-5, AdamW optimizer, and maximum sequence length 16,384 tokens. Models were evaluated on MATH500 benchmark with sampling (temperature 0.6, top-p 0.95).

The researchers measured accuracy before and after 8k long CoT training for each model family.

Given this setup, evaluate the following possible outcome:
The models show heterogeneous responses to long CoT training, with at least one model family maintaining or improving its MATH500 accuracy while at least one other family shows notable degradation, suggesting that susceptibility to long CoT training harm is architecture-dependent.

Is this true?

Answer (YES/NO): NO